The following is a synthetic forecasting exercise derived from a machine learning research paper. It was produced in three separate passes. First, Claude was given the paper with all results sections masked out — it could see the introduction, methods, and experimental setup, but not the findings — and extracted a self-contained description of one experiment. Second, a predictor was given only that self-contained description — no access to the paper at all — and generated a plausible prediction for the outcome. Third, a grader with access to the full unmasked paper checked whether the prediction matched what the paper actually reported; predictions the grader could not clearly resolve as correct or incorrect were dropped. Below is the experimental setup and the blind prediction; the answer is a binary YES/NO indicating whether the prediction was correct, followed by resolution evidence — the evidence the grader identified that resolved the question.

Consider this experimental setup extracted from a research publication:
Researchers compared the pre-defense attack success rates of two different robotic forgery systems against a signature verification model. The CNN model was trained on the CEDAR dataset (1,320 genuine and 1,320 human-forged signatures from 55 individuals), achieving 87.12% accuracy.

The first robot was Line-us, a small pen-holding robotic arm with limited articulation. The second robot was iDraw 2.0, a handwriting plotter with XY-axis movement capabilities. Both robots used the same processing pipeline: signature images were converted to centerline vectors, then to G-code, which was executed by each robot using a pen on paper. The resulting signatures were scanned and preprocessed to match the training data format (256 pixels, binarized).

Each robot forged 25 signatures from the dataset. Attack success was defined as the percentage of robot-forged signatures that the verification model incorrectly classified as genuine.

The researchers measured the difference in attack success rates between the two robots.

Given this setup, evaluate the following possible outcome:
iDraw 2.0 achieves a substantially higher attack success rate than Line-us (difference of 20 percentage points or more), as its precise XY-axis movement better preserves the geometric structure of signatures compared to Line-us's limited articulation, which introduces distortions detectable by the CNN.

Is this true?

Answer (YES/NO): NO